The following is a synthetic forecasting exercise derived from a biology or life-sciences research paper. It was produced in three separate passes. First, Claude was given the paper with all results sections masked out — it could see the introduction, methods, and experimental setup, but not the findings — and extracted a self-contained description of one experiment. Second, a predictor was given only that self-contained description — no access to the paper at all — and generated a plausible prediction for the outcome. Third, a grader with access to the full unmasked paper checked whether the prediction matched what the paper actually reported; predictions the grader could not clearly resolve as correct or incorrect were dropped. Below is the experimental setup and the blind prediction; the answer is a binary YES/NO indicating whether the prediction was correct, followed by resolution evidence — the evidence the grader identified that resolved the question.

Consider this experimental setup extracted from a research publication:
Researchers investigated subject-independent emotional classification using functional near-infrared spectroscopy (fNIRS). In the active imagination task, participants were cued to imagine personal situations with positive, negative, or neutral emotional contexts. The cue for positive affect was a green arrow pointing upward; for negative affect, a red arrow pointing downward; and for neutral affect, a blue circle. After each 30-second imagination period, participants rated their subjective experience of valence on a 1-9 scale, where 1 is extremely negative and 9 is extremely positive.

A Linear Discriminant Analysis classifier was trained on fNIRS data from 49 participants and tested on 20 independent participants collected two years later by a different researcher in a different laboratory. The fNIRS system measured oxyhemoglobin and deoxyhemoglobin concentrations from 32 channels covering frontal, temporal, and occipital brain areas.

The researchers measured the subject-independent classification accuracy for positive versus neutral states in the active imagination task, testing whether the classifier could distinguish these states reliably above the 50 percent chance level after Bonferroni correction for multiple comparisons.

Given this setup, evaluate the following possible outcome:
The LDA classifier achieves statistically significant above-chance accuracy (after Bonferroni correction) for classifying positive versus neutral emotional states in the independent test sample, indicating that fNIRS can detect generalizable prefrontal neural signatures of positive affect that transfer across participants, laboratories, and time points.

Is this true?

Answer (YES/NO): YES